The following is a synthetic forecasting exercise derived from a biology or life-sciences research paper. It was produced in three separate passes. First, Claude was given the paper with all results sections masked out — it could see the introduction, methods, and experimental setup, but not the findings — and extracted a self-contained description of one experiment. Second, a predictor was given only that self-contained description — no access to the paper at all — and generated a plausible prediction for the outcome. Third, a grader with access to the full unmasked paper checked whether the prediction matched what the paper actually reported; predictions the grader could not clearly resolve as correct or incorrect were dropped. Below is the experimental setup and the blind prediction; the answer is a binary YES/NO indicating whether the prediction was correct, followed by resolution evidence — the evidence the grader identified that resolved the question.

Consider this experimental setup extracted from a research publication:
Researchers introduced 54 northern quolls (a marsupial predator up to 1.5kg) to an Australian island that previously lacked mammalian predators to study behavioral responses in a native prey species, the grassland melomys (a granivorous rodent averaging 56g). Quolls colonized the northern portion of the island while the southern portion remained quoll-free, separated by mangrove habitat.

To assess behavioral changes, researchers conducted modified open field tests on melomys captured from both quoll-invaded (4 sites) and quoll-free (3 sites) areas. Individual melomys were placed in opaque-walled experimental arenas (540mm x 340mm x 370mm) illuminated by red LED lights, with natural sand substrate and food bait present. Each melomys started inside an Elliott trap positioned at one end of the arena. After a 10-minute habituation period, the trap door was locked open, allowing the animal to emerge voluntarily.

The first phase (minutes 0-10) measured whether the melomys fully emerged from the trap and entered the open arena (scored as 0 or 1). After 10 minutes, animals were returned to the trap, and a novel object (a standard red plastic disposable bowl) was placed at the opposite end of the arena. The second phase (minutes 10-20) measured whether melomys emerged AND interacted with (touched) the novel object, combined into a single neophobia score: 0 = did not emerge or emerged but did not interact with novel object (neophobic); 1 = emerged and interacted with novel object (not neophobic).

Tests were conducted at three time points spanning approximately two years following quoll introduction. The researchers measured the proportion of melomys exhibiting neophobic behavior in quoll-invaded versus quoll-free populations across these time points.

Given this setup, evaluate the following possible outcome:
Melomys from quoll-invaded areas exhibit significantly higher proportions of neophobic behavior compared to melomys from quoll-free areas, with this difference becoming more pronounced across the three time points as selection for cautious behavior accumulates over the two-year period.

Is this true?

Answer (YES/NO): NO